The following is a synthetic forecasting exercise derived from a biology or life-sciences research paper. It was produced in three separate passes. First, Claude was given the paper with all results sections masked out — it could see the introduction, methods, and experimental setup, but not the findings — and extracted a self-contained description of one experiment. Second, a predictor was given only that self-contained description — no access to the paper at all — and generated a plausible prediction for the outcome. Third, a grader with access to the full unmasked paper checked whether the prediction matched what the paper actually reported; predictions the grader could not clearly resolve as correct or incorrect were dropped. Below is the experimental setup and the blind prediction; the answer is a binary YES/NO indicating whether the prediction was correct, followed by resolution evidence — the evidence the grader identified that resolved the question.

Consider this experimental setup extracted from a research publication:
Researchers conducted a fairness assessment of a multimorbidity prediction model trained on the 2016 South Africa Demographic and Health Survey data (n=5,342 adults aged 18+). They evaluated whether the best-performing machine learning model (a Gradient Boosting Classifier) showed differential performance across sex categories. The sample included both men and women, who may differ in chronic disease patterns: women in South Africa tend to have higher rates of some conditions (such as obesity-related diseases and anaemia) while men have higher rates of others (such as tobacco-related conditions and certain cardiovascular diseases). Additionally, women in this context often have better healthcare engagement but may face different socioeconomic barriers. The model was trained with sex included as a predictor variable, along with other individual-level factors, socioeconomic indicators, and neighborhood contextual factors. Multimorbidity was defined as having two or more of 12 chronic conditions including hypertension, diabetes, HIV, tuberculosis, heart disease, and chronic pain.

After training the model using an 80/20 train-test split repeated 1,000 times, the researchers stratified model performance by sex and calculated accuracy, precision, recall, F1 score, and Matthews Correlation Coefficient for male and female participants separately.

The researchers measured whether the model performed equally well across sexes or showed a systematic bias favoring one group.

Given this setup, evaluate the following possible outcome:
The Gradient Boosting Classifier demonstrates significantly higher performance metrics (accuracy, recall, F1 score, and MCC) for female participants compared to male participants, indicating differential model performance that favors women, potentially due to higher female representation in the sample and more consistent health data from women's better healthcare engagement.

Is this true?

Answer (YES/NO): NO